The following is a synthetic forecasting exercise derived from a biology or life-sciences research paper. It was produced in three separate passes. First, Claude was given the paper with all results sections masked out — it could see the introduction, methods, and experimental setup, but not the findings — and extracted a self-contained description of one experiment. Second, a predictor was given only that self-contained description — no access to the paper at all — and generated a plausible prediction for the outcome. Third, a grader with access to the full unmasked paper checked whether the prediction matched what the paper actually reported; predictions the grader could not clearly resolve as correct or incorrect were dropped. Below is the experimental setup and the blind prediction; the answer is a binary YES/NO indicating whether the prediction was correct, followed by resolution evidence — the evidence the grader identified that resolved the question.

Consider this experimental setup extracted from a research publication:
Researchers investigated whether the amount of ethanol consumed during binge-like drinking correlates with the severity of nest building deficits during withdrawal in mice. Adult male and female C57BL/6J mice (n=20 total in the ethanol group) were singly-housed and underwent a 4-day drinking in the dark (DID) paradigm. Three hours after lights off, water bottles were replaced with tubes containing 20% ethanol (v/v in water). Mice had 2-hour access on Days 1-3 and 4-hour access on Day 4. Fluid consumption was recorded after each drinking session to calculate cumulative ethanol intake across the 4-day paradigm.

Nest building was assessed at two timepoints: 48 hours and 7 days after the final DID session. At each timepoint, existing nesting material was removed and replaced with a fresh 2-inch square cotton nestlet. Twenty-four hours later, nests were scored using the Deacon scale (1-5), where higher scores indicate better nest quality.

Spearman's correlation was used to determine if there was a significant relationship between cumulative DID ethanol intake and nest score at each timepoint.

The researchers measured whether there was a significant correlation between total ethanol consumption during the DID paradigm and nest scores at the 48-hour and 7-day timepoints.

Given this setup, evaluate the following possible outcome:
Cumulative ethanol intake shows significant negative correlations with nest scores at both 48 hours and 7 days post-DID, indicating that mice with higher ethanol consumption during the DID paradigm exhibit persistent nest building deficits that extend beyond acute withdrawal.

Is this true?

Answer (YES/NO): NO